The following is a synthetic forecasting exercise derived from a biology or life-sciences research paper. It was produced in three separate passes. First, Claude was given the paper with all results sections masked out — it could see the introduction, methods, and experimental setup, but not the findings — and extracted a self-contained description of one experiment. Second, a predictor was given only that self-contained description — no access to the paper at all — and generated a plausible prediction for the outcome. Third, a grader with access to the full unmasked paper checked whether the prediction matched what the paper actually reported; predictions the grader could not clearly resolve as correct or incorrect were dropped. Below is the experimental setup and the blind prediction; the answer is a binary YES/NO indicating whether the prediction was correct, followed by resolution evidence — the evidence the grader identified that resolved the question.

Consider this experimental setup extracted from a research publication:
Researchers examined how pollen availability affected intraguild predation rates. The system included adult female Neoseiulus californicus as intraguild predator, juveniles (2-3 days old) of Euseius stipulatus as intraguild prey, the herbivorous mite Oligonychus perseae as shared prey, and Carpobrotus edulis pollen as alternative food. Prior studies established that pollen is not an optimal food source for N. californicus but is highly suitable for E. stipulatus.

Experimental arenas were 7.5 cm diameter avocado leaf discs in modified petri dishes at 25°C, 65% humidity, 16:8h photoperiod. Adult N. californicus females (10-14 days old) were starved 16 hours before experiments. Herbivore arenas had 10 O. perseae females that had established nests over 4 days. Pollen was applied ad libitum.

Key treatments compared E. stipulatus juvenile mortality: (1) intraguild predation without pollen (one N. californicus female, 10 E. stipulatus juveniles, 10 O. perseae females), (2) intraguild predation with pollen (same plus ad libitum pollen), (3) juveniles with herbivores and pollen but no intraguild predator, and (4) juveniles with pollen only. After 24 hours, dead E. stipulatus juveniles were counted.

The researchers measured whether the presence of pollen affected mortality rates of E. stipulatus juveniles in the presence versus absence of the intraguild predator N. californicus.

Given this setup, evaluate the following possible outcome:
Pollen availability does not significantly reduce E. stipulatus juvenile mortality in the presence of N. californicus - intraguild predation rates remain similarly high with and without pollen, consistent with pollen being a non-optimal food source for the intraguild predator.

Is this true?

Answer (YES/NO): NO